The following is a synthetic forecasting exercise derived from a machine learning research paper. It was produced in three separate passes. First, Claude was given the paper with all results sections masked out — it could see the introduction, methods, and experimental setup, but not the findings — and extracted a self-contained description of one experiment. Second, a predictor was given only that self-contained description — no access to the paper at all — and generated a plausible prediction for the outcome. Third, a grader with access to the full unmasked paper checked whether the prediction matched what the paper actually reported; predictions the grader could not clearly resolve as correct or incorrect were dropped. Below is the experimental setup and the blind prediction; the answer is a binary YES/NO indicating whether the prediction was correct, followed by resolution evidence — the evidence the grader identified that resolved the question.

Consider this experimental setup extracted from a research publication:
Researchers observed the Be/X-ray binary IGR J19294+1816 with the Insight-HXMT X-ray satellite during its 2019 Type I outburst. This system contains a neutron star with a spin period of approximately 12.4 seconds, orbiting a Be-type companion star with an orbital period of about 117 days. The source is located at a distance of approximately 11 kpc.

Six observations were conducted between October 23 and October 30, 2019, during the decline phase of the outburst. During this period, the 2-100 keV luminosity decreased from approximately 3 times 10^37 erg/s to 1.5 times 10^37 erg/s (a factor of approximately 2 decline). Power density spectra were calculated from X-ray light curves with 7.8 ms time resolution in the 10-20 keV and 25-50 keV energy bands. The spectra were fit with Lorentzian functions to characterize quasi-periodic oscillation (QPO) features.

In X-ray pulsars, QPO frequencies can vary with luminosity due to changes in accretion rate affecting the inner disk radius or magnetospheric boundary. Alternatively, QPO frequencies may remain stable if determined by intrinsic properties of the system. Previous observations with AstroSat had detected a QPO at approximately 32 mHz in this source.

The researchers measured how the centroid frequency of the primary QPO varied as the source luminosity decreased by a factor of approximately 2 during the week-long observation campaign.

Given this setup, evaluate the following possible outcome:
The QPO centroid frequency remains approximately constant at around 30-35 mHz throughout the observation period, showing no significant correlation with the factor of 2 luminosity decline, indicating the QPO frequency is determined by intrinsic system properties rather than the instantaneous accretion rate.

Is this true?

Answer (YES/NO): YES